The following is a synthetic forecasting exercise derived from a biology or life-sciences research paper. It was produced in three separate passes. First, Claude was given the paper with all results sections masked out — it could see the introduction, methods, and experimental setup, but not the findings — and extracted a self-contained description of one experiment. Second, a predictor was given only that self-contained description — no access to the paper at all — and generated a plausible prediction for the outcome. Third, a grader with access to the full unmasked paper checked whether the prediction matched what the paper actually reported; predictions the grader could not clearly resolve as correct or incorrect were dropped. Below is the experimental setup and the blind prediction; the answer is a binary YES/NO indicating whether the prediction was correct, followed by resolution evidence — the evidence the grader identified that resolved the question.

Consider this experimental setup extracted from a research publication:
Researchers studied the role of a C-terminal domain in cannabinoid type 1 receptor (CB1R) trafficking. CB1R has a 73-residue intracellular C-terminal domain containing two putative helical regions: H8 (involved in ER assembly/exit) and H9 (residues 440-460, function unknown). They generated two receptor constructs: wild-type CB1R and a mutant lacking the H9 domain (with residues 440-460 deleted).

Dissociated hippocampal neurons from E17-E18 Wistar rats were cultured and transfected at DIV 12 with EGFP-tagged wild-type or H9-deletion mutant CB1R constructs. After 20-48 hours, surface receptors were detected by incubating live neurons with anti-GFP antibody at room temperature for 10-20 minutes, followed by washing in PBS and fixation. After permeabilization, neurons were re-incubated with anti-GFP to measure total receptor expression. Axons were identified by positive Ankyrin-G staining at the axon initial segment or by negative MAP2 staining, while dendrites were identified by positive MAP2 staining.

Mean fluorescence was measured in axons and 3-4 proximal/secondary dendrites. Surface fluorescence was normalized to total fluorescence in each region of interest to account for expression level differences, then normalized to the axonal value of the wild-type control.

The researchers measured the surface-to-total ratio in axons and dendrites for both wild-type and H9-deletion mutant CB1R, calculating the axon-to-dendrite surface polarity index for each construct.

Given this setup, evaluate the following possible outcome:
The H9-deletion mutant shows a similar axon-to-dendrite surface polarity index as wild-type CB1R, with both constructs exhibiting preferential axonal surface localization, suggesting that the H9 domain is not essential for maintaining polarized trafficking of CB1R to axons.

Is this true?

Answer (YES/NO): YES